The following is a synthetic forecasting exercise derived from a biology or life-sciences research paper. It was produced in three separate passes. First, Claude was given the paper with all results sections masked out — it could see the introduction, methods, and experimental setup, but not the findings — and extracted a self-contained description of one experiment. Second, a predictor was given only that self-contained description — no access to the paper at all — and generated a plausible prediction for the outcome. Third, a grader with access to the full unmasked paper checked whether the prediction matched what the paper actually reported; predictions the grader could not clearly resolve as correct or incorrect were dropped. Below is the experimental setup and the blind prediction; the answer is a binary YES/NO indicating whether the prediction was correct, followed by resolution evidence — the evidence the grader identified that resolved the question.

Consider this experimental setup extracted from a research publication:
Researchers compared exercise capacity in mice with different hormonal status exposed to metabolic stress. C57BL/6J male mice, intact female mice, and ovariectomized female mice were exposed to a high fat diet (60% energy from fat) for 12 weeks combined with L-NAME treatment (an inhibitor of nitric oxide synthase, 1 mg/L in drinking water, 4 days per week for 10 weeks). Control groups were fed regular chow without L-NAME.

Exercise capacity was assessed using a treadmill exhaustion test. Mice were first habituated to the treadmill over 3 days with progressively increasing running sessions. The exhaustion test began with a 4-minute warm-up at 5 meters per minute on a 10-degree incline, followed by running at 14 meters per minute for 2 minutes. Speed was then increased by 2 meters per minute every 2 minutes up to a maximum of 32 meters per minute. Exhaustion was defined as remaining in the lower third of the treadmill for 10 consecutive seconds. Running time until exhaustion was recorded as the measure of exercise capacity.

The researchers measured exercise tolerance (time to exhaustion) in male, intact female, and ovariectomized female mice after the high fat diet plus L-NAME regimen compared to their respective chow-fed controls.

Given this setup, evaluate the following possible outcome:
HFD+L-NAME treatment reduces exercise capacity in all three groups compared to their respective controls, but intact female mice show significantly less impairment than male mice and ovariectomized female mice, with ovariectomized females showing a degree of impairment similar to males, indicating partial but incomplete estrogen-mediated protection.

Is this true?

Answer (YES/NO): NO